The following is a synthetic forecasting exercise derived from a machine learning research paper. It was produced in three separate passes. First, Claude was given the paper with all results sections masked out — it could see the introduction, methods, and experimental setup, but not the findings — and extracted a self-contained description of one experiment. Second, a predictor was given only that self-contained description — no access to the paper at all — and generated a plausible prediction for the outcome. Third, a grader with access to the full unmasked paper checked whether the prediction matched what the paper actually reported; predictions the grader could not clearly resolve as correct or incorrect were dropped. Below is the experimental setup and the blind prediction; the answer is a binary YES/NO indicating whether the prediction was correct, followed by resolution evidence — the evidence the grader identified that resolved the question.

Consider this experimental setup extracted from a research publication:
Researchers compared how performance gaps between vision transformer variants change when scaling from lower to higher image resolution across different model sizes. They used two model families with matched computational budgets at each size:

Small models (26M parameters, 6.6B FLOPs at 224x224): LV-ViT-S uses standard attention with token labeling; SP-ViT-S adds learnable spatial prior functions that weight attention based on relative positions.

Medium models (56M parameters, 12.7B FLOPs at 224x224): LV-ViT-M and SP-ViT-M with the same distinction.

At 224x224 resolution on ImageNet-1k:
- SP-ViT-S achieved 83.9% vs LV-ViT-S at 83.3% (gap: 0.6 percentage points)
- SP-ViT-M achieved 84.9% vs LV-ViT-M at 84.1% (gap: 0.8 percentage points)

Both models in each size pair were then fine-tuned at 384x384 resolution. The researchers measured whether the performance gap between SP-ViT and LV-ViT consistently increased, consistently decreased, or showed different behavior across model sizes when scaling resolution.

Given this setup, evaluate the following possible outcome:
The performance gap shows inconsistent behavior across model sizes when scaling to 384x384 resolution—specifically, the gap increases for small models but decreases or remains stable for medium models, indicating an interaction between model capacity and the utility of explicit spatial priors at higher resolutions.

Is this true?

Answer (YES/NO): YES